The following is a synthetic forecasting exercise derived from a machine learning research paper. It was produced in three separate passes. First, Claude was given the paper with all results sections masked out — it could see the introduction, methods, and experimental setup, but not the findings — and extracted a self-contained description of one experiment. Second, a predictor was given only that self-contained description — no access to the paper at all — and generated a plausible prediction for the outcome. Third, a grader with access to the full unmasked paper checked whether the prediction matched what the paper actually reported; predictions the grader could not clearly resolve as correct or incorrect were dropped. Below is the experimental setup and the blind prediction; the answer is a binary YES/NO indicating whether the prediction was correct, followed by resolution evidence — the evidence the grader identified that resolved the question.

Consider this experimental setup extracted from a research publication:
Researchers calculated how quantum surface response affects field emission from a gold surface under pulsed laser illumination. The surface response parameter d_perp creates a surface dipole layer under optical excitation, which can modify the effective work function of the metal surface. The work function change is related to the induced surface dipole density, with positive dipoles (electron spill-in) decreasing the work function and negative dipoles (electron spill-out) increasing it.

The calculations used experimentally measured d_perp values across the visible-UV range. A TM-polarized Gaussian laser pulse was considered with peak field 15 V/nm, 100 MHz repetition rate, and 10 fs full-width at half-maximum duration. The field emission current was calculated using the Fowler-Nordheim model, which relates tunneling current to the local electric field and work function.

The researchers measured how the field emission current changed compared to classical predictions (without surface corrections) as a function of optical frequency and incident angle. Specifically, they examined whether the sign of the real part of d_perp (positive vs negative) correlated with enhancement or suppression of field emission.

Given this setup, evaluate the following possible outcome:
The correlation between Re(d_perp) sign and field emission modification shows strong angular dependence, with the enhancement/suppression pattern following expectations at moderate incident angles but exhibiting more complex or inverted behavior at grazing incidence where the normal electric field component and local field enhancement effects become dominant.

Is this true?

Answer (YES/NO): NO